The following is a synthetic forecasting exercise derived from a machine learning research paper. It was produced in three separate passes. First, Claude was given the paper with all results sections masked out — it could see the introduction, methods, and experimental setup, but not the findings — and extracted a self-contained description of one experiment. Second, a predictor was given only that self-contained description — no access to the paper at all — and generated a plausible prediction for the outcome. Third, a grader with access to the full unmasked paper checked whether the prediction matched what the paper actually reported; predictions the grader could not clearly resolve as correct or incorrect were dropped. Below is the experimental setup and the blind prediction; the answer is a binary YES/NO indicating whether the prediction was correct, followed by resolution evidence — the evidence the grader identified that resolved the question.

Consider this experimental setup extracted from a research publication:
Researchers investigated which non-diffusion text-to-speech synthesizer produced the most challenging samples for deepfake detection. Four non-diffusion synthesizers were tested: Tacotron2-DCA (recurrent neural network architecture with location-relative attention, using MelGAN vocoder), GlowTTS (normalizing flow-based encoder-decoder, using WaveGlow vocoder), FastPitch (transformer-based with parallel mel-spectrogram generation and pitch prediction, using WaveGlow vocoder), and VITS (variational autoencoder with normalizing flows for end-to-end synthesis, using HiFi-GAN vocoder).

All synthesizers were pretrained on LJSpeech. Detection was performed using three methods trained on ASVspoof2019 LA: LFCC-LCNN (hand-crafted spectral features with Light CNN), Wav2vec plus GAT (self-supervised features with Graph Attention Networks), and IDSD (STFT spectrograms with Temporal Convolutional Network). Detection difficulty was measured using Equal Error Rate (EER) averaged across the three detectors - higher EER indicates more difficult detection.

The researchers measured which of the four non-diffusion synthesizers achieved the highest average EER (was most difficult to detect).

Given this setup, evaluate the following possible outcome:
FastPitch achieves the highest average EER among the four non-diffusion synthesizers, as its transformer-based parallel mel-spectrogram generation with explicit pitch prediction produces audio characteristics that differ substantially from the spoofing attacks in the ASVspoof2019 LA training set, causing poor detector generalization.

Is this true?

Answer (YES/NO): NO